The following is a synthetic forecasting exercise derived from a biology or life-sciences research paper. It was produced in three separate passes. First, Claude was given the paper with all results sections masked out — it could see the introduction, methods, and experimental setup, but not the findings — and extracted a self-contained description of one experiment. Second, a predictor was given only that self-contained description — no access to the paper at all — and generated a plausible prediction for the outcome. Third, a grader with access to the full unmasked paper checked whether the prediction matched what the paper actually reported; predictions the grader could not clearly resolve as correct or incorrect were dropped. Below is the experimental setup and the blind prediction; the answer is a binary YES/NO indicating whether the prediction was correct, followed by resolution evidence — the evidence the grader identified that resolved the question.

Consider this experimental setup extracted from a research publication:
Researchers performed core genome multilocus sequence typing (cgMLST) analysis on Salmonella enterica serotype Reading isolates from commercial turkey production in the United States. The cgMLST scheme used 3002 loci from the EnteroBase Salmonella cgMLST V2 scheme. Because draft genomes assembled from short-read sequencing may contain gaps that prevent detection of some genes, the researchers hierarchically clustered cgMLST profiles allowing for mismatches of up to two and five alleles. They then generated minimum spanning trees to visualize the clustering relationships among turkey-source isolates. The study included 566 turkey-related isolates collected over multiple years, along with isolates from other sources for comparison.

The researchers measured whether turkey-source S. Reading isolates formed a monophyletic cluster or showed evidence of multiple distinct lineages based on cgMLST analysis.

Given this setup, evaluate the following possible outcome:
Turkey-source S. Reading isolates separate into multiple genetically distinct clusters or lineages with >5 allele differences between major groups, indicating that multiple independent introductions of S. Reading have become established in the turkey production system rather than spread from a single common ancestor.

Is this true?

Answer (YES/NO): NO